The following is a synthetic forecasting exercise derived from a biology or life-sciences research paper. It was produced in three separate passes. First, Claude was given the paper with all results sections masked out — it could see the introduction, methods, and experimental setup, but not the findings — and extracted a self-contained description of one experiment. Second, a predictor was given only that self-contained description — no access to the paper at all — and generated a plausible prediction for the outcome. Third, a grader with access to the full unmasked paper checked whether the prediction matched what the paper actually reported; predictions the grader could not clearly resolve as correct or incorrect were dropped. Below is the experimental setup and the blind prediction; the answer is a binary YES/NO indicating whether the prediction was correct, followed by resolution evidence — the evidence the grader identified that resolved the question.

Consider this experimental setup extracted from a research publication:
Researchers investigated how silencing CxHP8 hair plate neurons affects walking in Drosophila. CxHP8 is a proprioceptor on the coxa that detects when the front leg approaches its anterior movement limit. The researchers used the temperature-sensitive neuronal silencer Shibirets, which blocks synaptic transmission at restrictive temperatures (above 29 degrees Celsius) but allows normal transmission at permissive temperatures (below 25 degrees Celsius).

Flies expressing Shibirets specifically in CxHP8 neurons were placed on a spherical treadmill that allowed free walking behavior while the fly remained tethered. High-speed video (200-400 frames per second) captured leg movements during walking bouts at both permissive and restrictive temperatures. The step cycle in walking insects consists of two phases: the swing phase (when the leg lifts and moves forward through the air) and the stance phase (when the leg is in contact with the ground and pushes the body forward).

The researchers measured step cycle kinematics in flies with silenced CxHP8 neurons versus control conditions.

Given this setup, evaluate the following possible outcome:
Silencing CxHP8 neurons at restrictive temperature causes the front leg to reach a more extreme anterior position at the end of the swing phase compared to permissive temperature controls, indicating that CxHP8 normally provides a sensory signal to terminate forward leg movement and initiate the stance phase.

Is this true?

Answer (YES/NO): NO